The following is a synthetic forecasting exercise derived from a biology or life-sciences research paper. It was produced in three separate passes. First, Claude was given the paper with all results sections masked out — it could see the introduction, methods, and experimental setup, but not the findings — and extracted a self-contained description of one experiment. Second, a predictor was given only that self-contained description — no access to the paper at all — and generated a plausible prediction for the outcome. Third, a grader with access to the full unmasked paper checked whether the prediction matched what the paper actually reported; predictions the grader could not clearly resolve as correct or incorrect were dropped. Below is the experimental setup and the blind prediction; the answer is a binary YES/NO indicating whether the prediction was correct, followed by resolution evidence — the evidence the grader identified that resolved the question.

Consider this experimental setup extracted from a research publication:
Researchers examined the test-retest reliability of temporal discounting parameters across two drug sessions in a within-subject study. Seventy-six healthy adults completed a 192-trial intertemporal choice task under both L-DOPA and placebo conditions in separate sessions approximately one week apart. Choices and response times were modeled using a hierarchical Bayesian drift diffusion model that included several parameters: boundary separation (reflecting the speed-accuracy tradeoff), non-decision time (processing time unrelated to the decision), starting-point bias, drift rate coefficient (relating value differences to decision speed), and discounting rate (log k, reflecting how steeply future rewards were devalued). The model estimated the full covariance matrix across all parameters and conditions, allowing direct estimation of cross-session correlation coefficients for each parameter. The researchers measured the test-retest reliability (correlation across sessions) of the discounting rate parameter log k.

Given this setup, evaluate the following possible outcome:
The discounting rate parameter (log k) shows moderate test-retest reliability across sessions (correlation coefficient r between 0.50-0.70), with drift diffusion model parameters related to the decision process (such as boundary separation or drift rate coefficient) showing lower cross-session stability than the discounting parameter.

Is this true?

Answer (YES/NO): NO